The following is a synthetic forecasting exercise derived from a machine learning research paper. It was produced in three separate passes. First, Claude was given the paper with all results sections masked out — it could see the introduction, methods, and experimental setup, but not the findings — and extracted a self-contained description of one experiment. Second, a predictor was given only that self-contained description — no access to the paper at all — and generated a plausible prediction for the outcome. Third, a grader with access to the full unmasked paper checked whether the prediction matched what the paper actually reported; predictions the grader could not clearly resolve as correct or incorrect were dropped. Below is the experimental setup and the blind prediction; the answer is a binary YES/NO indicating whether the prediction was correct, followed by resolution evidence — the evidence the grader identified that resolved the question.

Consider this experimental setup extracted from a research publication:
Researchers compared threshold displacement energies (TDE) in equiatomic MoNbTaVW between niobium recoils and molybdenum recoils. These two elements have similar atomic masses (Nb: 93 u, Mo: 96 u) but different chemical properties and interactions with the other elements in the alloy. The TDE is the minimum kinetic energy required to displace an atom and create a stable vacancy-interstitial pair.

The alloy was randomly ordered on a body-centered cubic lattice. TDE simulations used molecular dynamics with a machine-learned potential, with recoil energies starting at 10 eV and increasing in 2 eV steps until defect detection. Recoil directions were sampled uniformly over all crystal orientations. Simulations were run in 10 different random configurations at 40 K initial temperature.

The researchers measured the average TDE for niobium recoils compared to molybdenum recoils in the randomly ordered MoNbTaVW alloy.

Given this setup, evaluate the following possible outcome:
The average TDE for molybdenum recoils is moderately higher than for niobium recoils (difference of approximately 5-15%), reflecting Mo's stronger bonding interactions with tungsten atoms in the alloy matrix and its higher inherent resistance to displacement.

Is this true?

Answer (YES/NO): NO